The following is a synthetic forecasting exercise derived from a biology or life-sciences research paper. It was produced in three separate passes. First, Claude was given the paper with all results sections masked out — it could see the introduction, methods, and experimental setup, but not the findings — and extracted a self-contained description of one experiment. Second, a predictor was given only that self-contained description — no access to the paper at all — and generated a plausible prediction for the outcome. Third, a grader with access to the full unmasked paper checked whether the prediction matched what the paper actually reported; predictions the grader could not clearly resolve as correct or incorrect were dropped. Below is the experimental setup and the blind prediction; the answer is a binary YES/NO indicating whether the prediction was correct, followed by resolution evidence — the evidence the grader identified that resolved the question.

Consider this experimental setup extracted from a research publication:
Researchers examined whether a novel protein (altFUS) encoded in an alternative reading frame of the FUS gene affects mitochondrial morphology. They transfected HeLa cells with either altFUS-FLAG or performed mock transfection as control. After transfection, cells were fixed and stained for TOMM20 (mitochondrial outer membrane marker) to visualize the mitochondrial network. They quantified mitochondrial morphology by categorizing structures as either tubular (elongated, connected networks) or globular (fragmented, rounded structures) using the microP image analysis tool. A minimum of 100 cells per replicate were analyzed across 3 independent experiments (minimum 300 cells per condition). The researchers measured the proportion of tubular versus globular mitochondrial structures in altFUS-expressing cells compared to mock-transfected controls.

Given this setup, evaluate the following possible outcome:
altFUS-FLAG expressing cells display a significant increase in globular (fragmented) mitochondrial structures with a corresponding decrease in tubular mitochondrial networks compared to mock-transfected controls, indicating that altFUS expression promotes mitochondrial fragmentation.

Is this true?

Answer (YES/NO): YES